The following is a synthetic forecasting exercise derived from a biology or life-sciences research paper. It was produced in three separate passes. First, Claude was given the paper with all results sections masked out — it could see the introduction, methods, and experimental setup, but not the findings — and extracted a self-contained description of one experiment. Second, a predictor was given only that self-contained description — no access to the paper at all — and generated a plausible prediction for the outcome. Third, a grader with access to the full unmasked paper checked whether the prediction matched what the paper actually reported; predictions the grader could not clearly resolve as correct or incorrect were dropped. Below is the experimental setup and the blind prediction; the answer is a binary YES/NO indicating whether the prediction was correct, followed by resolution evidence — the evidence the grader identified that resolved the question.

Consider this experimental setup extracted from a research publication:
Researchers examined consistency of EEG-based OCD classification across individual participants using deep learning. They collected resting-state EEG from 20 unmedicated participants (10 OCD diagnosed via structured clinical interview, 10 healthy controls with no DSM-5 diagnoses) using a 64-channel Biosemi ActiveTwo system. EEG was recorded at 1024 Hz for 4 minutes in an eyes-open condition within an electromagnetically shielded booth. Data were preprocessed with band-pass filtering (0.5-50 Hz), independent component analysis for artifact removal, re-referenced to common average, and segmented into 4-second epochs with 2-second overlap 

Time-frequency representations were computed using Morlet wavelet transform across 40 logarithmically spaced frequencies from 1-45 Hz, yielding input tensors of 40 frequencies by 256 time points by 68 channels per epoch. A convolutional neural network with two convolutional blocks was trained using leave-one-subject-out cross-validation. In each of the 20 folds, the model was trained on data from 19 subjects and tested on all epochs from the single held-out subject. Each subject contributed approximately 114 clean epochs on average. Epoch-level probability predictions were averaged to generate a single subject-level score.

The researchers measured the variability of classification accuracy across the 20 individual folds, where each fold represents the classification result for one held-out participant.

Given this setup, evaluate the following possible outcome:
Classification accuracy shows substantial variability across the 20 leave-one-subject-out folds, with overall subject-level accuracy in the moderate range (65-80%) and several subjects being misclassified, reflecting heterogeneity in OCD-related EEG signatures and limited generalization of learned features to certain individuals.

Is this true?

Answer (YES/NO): NO